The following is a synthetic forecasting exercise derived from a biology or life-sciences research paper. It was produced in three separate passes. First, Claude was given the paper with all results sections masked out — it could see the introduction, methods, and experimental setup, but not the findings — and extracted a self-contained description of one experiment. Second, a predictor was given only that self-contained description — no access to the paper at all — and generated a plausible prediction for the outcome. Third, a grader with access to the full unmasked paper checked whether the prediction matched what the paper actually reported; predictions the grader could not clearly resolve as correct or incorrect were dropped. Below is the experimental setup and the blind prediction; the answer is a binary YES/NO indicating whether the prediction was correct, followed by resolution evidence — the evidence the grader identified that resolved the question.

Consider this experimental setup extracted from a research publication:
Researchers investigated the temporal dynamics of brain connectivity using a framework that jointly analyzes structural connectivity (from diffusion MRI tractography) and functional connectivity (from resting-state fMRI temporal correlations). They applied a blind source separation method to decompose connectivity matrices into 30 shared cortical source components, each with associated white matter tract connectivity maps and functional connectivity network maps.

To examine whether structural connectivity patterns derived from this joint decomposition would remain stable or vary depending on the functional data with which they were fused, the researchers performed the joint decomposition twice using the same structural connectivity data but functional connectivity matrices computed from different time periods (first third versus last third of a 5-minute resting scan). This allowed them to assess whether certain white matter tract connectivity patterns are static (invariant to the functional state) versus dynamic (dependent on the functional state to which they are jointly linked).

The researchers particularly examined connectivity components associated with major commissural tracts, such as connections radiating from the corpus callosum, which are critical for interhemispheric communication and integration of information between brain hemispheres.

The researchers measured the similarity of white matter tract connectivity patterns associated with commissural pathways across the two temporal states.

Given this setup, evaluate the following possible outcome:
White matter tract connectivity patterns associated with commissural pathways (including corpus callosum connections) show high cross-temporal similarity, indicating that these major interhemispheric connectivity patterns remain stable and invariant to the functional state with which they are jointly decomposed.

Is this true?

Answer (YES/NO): YES